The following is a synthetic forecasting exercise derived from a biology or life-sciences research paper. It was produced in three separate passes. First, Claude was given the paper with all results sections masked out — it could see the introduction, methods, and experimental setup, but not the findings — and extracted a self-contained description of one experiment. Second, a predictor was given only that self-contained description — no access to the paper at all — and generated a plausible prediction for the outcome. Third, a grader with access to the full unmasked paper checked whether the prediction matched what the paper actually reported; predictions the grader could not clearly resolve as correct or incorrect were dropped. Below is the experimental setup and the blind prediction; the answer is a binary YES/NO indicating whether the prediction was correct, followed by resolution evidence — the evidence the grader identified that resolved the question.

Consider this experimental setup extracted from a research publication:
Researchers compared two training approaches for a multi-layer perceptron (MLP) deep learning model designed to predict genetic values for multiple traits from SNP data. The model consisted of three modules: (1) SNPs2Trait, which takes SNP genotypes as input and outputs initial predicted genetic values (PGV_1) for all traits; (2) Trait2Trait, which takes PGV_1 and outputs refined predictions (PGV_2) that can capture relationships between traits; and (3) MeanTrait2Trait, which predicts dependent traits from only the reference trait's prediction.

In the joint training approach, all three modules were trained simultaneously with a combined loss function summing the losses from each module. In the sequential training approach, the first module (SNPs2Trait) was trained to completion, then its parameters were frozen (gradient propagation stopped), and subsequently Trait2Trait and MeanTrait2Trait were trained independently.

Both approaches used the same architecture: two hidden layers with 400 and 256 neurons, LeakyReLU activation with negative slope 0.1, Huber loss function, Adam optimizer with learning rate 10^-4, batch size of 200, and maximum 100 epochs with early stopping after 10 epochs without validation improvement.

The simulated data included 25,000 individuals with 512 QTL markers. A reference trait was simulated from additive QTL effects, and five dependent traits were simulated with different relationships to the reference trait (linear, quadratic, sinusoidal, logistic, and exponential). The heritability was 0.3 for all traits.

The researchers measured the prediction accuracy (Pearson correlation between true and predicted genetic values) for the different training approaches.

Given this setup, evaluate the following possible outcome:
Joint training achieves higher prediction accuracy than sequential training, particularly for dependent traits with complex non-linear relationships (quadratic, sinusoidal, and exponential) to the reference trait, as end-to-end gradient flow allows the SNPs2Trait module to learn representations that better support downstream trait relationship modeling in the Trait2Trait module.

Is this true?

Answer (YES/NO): NO